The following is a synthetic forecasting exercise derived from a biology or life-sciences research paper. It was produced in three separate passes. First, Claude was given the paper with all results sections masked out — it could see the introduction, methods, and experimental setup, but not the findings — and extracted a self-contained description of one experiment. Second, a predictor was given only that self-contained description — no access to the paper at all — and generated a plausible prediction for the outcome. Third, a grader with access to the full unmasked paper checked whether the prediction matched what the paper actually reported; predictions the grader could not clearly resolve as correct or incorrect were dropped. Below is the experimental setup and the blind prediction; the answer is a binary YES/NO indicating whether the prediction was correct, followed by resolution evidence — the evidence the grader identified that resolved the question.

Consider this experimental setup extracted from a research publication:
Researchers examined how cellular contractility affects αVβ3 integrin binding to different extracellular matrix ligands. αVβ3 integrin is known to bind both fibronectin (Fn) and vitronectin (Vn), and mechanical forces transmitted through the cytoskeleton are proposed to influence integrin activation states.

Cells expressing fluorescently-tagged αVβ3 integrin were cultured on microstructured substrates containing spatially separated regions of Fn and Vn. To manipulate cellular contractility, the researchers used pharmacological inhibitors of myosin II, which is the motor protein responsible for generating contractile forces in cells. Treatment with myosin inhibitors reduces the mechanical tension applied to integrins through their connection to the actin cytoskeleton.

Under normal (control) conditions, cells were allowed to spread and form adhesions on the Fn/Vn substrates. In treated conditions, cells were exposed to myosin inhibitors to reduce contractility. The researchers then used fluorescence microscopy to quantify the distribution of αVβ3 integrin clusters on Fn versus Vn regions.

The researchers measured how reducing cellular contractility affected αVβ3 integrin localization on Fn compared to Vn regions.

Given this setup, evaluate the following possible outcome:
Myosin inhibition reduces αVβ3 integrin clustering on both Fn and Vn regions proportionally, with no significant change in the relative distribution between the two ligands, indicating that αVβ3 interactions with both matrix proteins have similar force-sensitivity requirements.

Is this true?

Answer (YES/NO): NO